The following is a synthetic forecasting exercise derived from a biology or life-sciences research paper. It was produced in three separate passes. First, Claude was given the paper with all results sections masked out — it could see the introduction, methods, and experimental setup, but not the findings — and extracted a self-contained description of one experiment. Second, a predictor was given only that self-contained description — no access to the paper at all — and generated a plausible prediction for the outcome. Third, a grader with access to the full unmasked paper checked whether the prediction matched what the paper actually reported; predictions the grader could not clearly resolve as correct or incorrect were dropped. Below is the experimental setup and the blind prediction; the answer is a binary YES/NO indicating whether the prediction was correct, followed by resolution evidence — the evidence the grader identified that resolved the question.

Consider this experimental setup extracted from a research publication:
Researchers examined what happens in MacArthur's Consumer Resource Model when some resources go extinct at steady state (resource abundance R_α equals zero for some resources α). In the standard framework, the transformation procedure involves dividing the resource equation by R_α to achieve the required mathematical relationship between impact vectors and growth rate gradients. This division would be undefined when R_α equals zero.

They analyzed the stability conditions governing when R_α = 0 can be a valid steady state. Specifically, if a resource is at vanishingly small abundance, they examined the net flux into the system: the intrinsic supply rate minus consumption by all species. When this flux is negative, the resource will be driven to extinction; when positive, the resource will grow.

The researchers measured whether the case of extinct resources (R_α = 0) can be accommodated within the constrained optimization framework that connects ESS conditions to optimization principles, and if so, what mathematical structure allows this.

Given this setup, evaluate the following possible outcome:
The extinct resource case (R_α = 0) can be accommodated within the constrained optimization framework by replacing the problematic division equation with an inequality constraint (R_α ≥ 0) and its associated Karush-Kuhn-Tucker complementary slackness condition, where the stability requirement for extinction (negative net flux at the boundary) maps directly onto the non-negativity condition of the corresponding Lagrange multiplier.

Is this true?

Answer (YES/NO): YES